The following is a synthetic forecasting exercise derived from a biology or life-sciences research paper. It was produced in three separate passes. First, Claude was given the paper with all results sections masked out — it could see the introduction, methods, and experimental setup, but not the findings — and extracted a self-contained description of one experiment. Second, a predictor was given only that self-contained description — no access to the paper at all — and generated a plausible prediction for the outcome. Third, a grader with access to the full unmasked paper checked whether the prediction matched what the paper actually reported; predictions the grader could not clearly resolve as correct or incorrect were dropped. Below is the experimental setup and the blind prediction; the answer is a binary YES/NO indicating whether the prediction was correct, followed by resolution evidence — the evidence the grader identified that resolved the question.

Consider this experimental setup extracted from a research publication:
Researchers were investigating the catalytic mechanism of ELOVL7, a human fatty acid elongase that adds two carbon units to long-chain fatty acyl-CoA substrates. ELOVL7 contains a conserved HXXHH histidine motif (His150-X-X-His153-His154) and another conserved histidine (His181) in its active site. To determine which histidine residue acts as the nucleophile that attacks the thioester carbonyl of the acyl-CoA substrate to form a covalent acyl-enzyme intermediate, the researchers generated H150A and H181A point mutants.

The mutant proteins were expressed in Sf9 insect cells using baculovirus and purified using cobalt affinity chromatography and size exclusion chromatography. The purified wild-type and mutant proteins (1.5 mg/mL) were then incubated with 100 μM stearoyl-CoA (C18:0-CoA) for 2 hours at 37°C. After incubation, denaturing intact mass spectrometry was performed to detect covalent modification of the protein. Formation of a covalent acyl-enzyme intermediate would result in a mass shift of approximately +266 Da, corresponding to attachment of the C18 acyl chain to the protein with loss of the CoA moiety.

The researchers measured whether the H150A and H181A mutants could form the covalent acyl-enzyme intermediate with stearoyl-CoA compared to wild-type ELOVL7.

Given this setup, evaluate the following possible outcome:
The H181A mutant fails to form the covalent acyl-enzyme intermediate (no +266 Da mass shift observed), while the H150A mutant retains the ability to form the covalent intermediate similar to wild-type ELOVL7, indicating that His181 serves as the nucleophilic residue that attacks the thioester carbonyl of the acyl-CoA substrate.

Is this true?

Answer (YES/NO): NO